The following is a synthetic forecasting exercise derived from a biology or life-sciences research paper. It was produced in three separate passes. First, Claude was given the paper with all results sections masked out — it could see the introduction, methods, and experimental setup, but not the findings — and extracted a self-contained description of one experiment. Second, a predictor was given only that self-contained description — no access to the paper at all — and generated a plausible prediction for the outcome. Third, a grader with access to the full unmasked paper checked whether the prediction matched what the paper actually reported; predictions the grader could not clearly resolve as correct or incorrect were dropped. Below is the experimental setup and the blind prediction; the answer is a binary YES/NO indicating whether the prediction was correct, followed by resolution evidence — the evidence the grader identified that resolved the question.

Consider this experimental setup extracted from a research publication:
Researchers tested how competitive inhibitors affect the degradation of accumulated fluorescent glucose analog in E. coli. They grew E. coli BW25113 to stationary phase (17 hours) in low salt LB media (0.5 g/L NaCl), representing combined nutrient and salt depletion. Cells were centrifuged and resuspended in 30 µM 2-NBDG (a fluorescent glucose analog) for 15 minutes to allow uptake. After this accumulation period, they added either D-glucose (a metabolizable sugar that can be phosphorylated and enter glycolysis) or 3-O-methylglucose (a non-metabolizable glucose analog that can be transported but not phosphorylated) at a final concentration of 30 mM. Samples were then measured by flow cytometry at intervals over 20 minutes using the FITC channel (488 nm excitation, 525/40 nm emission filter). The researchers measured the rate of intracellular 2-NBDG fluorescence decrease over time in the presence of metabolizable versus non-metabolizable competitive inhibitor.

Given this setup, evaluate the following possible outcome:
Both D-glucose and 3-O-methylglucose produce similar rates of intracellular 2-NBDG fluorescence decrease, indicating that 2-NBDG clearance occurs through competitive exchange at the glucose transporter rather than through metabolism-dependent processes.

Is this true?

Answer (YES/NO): NO